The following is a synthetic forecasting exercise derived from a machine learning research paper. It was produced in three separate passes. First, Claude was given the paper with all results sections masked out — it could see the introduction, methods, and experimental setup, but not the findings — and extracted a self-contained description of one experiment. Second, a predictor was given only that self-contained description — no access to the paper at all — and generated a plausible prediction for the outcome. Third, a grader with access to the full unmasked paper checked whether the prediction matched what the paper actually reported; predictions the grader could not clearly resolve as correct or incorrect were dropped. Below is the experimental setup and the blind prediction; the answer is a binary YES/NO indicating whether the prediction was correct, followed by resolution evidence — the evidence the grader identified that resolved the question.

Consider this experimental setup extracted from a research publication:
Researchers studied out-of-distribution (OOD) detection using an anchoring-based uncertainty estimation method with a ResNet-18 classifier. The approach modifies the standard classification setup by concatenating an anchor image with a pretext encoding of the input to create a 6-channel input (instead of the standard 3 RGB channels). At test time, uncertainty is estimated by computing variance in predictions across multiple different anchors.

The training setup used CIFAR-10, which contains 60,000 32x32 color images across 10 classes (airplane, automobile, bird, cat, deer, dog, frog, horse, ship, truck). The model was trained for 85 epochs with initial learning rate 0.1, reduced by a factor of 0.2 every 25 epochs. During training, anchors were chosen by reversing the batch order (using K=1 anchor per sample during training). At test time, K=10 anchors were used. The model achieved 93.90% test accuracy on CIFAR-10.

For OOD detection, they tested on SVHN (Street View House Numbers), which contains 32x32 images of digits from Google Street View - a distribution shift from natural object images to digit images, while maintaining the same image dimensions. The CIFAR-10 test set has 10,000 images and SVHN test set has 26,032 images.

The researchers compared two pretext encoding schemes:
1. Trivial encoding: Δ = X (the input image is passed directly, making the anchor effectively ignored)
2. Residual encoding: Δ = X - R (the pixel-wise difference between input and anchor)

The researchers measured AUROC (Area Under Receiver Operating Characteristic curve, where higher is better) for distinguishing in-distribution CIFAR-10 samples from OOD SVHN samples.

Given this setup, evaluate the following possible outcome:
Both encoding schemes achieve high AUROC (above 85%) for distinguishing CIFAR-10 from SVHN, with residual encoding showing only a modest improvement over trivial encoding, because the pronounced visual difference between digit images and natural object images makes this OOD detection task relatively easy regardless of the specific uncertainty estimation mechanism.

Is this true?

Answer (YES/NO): YES